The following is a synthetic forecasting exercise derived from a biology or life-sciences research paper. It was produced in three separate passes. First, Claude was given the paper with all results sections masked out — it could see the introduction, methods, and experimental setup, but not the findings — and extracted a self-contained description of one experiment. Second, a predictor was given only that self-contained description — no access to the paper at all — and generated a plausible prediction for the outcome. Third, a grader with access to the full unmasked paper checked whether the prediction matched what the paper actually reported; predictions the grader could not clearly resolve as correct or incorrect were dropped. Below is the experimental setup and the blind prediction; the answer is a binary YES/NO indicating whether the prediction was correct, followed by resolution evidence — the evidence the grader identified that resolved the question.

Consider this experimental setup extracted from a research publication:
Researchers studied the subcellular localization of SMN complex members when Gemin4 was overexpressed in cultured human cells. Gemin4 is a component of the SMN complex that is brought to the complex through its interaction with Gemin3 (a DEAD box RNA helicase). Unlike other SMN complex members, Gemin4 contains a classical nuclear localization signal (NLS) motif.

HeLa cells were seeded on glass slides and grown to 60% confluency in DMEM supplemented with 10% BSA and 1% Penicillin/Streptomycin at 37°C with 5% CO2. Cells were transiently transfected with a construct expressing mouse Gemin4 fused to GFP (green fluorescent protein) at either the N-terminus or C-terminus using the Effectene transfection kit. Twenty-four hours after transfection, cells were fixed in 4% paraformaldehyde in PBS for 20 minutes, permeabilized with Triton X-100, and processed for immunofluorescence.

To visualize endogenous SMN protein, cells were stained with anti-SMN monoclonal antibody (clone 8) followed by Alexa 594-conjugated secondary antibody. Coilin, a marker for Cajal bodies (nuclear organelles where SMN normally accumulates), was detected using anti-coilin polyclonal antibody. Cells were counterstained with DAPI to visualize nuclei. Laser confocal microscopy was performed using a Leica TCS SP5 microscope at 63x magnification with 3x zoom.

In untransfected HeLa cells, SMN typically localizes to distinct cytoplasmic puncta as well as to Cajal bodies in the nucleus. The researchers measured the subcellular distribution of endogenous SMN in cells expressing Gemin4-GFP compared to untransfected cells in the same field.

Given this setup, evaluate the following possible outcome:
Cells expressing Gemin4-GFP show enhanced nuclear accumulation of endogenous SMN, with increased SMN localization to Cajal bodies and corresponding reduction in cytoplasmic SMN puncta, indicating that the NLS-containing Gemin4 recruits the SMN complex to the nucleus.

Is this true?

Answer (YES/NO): NO